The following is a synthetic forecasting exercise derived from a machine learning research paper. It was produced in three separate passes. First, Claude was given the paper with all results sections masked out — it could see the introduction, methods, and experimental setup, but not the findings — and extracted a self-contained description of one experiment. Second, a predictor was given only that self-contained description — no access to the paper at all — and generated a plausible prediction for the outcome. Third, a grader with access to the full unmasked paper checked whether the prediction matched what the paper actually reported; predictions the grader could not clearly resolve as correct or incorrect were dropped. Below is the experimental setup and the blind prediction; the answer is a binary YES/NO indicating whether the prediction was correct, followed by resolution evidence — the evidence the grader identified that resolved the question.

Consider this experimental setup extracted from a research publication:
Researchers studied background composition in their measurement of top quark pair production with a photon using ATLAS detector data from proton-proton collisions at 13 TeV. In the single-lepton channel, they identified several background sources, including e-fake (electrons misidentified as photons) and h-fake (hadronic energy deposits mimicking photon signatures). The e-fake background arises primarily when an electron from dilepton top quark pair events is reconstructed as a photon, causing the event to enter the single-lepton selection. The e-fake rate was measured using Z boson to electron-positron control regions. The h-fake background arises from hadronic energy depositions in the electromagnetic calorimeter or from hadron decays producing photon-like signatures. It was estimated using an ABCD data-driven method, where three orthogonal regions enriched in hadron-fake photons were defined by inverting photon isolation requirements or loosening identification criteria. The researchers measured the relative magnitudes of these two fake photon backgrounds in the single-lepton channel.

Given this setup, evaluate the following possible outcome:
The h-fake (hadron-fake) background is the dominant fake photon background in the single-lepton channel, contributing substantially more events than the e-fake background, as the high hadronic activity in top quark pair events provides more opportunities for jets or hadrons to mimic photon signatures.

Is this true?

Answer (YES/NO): NO